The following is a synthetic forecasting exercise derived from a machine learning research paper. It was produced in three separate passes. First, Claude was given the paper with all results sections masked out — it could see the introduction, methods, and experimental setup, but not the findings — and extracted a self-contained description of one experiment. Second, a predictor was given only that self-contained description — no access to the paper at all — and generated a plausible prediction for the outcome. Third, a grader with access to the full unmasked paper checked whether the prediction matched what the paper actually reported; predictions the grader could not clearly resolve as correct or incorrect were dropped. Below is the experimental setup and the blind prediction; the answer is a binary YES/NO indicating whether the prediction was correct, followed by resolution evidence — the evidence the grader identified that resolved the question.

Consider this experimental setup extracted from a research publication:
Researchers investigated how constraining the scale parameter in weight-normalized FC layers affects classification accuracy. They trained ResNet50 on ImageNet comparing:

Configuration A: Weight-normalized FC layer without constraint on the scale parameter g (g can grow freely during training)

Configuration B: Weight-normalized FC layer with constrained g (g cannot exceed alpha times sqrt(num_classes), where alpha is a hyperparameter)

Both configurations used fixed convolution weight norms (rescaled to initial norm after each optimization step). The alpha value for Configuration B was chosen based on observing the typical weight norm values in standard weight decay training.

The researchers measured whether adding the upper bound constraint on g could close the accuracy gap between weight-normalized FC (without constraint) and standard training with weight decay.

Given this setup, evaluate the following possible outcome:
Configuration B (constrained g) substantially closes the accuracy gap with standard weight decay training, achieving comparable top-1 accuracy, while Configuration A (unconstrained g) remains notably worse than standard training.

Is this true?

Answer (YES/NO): YES